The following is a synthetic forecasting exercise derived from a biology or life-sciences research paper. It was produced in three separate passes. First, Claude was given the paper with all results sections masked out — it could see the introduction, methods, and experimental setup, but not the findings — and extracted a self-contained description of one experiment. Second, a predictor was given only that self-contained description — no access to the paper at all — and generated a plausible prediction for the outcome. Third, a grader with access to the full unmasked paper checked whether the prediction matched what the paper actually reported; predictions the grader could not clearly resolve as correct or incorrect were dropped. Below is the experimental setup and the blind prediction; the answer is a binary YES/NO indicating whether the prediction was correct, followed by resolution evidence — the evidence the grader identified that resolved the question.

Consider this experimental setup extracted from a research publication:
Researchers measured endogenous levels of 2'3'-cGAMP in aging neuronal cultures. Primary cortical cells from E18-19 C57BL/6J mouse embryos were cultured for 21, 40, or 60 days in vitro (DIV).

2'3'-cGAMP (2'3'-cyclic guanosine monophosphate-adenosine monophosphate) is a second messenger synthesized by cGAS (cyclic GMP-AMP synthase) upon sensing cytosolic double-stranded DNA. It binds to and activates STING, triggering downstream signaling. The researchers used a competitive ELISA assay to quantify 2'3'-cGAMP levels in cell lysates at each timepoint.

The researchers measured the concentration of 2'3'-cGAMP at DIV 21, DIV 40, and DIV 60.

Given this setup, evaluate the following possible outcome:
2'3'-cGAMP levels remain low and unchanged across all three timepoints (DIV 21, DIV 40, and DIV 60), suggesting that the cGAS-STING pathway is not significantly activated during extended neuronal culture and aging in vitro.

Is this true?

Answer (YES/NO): NO